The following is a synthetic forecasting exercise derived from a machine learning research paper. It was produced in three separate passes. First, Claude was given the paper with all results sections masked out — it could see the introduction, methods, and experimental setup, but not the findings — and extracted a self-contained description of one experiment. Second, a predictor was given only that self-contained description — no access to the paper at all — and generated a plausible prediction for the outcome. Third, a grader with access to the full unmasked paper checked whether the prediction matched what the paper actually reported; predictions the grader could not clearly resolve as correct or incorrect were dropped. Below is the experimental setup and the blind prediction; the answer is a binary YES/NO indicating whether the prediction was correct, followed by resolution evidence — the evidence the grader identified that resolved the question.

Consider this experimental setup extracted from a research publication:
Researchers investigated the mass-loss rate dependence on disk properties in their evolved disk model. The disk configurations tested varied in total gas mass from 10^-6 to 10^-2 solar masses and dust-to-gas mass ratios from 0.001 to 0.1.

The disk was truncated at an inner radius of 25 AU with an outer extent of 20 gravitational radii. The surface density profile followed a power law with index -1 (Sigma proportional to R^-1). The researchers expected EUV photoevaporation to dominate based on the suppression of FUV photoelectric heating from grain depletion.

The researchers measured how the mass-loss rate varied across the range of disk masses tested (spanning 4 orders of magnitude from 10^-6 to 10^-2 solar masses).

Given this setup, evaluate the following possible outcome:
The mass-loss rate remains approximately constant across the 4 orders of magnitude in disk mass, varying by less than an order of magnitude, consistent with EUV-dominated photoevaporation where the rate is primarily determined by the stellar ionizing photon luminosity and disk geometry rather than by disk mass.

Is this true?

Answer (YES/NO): NO